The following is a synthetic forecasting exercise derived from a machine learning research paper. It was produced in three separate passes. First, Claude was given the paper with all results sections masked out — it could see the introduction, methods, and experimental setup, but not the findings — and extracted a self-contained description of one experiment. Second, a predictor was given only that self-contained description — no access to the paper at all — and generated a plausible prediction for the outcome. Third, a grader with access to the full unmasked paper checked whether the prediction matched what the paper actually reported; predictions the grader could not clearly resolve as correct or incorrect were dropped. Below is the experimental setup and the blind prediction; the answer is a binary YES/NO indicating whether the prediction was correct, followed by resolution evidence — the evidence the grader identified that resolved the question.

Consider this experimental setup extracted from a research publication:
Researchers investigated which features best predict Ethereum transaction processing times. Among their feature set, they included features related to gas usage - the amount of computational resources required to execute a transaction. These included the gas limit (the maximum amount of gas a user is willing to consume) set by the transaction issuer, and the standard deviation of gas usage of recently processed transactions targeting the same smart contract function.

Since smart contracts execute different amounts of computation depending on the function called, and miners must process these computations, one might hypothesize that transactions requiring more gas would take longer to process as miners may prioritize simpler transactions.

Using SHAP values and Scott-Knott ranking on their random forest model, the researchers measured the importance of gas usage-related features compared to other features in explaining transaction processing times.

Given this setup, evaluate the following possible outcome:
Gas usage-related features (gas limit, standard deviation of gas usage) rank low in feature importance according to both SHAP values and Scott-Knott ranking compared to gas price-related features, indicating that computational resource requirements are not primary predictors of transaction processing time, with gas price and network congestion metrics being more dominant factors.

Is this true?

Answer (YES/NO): NO